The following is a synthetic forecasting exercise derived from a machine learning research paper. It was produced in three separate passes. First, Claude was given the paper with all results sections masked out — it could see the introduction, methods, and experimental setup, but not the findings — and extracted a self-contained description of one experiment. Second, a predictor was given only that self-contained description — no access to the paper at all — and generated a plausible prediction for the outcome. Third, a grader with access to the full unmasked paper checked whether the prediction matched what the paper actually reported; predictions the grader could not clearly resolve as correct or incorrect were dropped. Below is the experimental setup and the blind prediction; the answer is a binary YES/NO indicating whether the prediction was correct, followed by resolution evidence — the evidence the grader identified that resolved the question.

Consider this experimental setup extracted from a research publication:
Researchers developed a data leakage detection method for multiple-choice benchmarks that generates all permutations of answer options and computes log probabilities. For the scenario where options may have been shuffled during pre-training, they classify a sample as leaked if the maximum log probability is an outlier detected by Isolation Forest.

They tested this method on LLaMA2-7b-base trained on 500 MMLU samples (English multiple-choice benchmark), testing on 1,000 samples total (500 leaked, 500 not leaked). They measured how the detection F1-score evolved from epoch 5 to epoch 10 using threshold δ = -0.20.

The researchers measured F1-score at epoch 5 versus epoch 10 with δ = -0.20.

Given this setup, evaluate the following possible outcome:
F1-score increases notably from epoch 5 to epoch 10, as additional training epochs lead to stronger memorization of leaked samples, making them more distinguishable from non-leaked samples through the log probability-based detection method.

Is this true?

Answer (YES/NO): YES